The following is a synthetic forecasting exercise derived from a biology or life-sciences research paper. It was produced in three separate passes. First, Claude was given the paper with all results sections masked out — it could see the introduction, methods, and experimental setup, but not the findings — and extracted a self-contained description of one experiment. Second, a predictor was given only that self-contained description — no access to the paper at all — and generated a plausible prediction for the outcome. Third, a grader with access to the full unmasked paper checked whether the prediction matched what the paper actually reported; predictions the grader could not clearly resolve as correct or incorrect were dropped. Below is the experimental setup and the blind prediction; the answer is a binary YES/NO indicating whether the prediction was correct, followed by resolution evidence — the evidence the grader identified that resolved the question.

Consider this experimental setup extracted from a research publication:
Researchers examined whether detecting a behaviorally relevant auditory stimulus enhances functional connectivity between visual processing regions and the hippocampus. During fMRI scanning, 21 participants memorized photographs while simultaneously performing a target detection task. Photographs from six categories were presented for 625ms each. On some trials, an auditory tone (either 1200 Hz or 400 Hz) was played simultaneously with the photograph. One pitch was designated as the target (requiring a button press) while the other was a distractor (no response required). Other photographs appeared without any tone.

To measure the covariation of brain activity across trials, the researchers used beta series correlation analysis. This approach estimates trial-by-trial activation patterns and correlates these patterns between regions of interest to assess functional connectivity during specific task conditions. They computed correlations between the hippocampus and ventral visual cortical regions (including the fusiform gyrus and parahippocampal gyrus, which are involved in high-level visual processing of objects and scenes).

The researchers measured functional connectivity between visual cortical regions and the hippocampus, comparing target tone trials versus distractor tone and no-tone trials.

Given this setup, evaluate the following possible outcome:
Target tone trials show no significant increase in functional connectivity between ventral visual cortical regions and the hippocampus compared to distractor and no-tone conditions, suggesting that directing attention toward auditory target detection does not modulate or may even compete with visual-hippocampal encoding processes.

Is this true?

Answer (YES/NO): NO